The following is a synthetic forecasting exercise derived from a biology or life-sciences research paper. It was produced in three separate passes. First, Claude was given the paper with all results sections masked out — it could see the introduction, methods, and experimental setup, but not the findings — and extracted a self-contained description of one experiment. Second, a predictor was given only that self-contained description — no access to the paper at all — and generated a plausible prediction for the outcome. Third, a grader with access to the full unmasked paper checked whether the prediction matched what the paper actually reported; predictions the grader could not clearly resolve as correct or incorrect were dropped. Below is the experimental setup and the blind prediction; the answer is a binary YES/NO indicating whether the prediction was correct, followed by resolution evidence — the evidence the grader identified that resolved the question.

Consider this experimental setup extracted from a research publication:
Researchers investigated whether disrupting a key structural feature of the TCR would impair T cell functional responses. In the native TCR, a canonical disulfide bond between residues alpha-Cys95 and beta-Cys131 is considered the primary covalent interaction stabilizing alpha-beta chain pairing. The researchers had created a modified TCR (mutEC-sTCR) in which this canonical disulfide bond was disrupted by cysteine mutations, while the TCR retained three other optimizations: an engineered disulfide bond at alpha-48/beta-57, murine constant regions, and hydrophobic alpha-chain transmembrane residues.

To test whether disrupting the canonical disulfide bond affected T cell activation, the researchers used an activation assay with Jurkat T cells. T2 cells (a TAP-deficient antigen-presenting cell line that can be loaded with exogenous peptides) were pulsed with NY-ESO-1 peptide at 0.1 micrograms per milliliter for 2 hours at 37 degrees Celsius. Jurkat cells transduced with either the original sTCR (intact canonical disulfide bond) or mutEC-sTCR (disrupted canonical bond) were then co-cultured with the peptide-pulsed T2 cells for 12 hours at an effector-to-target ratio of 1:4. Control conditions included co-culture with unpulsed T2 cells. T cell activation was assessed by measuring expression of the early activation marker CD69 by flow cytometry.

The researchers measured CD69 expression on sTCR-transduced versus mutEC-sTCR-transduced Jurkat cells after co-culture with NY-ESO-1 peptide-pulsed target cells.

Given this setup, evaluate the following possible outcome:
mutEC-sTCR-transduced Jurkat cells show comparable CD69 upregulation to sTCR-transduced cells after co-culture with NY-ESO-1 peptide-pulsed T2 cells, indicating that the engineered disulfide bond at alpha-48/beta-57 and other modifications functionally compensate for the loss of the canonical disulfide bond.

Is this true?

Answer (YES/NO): NO